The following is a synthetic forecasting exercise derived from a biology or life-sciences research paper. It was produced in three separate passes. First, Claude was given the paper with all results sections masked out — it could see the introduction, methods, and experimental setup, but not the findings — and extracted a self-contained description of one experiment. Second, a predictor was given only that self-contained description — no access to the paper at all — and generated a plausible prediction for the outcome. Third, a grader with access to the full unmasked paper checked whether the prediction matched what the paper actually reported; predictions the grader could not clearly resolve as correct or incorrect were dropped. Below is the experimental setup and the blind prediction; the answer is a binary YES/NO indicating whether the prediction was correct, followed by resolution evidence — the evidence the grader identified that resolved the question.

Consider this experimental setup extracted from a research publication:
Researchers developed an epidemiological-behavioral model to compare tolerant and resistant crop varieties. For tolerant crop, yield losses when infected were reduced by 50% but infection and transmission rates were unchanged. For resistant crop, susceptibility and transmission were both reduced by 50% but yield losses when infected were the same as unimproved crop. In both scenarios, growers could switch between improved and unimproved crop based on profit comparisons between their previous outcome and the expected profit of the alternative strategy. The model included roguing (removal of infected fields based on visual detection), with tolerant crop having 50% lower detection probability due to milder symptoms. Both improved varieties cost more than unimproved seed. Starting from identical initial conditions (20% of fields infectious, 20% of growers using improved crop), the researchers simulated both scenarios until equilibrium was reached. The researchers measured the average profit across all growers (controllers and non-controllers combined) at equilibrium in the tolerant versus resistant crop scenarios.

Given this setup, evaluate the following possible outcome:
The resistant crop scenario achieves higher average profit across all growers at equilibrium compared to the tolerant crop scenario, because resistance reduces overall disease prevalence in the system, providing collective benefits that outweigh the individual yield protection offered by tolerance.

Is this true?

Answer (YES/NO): YES